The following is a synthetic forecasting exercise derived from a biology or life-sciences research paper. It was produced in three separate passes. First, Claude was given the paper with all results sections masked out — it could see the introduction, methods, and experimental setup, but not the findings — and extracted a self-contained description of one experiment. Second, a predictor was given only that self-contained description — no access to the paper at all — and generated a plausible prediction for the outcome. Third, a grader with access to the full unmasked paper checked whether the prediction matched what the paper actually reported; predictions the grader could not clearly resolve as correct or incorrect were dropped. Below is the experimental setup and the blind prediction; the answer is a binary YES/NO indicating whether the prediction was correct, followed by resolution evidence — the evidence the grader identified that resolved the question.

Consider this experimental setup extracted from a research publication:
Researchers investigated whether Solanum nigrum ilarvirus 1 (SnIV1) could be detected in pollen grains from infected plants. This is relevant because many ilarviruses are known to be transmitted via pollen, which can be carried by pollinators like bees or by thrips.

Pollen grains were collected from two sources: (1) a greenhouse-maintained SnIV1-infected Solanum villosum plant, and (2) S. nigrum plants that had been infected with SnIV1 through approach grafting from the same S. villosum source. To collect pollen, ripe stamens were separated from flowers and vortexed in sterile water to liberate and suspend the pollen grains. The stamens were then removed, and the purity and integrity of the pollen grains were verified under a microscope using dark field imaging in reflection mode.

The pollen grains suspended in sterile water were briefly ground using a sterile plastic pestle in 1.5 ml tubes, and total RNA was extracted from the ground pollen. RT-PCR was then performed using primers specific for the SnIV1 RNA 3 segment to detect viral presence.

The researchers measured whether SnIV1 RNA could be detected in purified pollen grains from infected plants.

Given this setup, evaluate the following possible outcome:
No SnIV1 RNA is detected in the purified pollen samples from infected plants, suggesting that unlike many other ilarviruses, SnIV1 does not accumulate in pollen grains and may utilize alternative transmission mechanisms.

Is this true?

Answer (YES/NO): NO